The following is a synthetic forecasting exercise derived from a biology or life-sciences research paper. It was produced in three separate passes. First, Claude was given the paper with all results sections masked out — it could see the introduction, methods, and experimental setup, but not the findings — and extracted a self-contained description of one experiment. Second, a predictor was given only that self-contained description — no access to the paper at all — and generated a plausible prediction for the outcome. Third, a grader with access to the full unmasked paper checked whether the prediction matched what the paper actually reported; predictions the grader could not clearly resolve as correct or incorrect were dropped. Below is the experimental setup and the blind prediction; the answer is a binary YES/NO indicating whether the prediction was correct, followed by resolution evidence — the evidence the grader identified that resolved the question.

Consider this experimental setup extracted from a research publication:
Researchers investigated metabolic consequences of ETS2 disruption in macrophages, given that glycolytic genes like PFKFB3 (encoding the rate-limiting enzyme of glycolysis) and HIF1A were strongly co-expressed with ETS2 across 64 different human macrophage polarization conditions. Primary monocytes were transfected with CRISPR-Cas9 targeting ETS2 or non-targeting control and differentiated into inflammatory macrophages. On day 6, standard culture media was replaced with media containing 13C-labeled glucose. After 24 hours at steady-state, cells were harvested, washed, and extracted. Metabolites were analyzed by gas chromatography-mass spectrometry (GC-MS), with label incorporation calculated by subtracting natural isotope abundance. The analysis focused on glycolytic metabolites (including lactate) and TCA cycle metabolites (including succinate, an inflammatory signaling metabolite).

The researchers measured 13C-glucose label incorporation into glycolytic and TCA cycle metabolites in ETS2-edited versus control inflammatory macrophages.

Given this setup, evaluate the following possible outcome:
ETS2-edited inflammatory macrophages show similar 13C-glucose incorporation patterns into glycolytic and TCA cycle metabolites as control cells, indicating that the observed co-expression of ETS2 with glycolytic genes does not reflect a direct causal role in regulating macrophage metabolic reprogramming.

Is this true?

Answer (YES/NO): NO